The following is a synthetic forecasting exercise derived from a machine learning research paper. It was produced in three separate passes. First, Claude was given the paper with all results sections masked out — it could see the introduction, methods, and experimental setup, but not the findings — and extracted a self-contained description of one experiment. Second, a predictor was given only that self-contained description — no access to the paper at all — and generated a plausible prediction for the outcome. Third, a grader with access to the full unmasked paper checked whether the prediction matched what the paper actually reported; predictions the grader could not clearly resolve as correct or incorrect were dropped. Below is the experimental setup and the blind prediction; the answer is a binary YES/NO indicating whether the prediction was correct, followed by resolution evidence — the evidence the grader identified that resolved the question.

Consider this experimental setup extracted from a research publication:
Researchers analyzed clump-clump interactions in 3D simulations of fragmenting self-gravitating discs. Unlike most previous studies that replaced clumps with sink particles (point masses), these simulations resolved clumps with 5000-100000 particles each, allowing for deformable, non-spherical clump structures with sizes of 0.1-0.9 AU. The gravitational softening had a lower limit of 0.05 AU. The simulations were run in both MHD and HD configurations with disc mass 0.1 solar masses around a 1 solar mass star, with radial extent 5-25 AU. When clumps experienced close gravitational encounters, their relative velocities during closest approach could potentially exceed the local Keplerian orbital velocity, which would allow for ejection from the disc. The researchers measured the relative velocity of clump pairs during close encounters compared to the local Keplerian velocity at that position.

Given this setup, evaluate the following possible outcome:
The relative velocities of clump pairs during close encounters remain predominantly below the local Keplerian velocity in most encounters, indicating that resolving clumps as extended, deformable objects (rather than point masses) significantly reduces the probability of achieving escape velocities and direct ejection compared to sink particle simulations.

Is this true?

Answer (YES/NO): YES